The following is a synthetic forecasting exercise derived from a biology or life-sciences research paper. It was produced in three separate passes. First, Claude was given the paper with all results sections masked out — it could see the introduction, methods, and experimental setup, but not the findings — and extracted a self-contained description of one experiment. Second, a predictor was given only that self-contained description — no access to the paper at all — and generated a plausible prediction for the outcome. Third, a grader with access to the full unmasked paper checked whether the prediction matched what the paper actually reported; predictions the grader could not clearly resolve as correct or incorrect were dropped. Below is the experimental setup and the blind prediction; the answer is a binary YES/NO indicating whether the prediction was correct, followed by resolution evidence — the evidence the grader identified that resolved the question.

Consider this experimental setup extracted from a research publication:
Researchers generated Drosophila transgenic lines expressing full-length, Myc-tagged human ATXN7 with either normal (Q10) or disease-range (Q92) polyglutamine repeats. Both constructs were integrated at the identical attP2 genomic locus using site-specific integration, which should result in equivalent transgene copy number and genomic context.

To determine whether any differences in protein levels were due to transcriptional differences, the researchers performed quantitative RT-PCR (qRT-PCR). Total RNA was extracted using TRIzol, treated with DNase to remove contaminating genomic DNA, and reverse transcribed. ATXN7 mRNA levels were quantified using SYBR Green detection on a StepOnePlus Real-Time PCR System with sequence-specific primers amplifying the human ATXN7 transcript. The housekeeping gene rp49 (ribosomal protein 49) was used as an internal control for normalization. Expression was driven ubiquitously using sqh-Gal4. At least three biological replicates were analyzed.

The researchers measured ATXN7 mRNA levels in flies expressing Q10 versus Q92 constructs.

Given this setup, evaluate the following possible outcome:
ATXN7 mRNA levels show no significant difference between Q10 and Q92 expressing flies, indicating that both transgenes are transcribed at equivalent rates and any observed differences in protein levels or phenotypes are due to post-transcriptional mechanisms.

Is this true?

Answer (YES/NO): NO